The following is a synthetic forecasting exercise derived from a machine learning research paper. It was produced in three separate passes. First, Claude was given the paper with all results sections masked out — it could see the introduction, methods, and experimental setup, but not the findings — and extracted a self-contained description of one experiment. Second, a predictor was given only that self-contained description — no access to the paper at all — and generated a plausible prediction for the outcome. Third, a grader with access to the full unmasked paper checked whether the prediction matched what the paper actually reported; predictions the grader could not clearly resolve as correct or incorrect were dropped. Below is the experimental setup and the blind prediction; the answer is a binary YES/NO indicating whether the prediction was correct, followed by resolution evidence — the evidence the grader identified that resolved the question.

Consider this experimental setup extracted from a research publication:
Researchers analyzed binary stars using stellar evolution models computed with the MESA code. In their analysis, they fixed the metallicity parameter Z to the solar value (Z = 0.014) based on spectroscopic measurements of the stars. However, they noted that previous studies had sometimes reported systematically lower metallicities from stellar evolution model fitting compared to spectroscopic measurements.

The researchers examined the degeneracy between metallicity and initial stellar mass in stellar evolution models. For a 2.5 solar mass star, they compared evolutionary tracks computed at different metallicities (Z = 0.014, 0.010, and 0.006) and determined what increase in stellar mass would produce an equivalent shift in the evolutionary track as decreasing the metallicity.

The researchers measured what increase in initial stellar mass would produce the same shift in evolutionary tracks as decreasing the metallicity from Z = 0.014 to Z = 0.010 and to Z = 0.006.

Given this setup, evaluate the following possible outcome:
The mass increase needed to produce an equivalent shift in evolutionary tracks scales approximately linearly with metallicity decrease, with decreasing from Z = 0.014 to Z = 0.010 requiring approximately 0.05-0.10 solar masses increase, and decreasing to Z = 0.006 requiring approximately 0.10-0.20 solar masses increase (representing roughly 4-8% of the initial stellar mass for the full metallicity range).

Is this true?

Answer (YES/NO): NO